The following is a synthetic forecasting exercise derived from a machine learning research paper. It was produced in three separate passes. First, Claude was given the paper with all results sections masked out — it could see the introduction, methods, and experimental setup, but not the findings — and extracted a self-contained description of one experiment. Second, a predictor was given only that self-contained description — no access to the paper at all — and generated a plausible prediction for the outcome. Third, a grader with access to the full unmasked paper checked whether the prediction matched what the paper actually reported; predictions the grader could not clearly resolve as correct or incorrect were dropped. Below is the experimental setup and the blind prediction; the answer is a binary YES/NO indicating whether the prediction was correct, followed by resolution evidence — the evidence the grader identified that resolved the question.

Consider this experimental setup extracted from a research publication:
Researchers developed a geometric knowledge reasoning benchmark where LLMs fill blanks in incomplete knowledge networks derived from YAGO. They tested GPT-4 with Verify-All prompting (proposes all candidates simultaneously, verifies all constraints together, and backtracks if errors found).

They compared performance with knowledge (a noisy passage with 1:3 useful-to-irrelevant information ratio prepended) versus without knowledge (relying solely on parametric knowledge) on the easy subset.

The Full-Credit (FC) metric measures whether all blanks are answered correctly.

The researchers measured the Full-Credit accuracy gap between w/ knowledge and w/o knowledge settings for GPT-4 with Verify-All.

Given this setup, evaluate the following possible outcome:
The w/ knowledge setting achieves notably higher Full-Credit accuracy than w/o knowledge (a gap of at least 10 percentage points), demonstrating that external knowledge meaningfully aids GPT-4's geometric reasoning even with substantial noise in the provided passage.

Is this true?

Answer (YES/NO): YES